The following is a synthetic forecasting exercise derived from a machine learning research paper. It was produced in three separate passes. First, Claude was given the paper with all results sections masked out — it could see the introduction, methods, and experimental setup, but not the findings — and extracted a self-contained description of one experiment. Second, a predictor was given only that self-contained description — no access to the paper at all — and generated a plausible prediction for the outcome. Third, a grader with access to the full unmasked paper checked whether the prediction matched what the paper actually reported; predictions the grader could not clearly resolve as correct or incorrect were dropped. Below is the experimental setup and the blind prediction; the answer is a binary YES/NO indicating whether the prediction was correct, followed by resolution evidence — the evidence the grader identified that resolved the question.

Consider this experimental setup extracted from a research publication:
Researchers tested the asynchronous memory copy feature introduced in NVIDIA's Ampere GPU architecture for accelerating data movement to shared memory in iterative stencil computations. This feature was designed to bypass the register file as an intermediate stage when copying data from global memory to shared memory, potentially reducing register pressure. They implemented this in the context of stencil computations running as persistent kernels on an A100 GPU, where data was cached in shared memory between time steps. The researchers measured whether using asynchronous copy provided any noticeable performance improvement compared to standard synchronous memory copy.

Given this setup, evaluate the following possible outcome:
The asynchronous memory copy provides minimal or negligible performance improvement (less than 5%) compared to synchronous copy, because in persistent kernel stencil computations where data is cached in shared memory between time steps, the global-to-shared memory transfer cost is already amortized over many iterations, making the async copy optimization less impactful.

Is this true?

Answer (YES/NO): YES